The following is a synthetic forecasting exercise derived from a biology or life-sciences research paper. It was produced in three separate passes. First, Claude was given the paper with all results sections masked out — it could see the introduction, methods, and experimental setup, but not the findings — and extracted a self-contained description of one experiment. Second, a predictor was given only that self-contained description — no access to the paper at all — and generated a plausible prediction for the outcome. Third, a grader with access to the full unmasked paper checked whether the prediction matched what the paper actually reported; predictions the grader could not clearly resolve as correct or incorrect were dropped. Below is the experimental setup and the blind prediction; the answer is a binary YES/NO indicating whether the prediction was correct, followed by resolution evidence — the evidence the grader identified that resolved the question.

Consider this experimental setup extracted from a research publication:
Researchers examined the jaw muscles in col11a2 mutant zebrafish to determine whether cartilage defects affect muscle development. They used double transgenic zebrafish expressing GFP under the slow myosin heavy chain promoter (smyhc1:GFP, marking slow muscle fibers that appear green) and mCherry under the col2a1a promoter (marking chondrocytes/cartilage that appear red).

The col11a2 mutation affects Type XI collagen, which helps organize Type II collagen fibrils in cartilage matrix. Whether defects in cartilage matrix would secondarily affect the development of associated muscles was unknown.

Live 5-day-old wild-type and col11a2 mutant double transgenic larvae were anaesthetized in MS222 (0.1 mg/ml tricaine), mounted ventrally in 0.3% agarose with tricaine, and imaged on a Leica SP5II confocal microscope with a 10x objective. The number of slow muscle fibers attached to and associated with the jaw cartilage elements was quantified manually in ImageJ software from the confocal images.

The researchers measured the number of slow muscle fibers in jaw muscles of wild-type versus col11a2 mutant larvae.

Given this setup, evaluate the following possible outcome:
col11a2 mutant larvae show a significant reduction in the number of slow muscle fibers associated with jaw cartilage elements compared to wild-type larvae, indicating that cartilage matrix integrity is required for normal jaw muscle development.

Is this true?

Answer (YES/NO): NO